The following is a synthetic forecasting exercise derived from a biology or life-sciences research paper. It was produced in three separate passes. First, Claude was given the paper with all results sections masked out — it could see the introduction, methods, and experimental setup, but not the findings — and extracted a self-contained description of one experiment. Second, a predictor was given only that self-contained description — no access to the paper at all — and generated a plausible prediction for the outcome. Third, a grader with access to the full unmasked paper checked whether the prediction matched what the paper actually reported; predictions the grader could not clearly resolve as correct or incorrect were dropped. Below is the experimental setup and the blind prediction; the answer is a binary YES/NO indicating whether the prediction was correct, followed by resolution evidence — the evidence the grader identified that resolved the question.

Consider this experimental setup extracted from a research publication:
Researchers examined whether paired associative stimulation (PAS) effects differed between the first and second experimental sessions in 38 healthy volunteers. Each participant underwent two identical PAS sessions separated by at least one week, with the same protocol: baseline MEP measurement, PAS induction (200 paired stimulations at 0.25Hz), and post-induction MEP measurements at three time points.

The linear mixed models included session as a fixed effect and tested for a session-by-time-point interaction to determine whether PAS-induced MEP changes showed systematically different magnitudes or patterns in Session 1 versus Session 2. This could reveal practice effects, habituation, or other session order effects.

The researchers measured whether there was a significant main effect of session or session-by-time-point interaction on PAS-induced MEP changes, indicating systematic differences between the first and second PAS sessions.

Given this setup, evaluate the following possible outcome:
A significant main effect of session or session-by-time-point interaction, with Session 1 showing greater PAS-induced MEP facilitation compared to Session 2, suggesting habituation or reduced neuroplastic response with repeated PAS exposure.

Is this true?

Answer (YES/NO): NO